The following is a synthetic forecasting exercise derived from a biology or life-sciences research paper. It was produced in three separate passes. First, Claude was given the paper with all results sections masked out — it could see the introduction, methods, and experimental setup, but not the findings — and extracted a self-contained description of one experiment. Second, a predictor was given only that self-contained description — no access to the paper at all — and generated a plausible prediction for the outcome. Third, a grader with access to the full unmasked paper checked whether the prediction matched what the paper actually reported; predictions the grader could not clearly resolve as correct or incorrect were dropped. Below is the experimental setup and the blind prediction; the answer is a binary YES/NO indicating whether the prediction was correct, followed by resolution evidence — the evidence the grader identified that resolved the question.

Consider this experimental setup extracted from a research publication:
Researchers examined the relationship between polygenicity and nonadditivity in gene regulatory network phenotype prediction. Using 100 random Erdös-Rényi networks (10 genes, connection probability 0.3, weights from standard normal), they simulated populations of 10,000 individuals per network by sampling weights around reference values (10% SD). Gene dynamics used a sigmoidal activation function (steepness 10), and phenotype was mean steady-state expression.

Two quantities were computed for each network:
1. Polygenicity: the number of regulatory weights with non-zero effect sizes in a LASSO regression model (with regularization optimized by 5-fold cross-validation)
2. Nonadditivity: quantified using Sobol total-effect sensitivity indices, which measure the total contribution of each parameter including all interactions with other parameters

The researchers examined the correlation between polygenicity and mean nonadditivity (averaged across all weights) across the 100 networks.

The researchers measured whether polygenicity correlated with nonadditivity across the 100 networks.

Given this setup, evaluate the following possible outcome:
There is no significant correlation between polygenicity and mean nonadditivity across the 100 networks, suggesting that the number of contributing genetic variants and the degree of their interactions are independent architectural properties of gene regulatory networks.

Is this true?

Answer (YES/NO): NO